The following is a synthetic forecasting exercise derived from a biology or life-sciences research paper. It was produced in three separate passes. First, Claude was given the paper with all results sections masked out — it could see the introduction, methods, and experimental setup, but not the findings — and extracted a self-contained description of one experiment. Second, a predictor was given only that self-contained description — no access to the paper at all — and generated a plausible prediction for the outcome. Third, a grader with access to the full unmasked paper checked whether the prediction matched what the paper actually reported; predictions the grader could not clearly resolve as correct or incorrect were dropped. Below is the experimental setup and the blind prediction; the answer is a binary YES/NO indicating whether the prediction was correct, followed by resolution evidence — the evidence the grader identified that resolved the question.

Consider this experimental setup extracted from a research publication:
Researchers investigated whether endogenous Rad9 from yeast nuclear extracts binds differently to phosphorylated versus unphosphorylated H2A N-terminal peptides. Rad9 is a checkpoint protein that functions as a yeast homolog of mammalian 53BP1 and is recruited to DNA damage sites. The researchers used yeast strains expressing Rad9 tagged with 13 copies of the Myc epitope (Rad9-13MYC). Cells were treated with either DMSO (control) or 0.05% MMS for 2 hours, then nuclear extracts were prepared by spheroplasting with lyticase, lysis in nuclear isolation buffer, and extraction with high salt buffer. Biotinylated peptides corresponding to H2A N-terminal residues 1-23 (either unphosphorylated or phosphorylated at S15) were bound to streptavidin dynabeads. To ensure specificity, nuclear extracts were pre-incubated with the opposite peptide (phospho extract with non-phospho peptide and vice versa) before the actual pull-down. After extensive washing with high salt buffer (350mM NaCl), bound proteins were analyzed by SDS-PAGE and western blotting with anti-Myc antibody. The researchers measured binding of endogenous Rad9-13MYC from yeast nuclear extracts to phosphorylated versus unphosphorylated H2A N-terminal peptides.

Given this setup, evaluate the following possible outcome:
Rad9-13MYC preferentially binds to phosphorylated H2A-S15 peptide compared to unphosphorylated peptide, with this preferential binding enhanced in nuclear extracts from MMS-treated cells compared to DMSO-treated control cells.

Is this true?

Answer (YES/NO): NO